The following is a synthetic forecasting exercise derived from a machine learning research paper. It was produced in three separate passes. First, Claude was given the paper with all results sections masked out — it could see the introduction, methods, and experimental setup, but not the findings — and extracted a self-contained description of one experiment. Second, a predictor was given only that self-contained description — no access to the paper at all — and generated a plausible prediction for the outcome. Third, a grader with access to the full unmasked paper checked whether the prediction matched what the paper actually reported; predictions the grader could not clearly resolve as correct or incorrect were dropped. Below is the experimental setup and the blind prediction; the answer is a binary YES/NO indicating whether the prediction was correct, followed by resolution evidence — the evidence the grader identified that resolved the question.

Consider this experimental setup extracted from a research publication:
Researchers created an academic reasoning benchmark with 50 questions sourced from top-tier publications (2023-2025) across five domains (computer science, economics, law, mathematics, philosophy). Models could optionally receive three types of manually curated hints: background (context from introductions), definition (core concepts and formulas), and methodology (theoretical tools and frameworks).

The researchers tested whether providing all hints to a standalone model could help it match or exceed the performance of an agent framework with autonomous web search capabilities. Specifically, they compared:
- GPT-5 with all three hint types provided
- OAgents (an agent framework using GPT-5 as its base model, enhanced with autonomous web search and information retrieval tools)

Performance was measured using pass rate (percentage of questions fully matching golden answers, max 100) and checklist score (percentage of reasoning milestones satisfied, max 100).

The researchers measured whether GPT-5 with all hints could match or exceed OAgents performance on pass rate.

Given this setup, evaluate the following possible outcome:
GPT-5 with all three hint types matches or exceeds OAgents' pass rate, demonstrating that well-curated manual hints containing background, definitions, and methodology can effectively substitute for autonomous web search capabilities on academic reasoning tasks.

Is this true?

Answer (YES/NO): YES